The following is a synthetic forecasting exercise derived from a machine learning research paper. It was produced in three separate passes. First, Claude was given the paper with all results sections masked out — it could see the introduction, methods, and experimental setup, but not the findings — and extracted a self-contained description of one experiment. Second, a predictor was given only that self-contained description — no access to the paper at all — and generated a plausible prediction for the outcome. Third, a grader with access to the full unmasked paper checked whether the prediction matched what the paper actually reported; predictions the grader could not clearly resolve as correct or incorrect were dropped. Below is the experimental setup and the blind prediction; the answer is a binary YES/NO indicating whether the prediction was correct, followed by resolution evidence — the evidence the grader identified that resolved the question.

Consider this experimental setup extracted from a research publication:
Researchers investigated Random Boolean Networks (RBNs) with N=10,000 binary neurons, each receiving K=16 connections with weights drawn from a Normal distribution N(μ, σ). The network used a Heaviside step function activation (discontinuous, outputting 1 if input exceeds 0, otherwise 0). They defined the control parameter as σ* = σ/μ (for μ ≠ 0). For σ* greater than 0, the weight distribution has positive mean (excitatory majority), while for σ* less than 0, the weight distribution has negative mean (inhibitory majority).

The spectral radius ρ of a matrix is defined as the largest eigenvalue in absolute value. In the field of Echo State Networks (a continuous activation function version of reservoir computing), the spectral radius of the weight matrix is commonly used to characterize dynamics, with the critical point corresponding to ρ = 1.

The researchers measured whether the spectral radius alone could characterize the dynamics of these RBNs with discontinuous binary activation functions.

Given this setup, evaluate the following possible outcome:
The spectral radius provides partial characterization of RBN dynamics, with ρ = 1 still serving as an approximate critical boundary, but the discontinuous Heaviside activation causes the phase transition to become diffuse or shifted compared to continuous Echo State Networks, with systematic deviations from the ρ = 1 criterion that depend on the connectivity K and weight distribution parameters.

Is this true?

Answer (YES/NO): NO